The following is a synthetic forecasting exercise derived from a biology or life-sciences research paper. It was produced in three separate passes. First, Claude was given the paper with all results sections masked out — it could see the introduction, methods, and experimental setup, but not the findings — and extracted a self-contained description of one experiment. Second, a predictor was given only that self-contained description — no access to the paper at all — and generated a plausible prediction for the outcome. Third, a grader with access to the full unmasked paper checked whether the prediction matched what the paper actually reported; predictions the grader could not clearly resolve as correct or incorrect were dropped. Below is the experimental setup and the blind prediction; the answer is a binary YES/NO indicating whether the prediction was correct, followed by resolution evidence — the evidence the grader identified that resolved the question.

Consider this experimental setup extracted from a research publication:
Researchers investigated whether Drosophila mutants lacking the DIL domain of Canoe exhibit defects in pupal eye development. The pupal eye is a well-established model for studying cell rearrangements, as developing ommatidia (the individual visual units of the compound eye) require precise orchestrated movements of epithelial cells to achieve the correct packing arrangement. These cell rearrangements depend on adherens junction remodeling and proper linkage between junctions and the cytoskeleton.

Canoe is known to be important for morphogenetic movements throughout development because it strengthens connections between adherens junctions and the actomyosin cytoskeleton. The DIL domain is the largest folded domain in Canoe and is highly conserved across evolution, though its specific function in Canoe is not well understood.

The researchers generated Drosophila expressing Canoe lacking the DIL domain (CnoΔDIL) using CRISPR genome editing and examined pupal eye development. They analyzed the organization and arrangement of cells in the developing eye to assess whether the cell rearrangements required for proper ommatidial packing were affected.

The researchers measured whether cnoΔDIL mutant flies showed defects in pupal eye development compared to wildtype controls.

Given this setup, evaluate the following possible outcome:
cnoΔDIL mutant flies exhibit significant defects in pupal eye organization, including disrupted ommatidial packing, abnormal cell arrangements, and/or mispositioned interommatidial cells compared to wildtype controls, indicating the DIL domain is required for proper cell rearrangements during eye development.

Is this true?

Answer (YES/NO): YES